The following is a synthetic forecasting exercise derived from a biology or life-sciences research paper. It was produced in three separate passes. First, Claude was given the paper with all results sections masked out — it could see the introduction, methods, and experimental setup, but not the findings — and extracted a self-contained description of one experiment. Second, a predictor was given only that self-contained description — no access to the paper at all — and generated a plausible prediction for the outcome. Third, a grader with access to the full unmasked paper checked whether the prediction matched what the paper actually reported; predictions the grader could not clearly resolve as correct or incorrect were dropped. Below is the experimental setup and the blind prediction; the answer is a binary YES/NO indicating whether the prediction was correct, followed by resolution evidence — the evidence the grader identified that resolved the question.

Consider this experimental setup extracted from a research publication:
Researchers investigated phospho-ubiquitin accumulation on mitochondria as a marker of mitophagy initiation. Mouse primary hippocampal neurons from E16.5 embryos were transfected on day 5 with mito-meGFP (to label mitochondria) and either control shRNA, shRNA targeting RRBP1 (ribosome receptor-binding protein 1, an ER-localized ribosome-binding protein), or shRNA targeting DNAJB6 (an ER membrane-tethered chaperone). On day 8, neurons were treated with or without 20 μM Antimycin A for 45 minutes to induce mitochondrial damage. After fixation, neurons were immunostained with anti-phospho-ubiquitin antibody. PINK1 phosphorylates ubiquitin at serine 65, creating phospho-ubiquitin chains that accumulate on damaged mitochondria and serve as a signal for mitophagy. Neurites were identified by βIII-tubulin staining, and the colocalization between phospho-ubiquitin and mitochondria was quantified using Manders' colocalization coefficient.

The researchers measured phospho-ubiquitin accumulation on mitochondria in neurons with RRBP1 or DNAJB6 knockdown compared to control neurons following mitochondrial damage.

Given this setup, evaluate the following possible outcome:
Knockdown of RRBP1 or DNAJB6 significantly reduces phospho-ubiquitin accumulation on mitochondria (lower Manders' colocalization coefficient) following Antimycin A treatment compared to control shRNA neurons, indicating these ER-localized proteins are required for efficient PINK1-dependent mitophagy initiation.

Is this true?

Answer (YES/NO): NO